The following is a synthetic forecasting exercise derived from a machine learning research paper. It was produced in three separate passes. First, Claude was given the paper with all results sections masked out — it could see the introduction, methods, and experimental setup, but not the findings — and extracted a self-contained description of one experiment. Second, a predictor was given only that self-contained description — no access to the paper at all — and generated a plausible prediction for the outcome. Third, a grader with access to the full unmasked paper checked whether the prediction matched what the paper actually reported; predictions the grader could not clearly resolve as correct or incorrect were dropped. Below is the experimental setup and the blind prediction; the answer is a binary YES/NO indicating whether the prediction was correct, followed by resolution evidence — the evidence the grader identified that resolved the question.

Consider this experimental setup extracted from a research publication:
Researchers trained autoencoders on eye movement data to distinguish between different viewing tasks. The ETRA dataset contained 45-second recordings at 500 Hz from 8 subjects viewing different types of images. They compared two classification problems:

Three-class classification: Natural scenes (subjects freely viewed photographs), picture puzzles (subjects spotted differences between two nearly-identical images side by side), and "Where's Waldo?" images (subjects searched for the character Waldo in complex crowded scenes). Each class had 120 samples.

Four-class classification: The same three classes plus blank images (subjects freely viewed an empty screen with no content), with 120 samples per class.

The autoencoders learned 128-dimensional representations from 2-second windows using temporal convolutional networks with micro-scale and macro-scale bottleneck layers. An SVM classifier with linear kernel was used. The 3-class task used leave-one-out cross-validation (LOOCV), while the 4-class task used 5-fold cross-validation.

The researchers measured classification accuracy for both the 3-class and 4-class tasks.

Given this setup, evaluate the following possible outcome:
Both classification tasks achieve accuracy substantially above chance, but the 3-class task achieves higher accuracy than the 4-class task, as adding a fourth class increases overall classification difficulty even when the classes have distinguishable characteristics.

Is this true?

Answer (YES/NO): YES